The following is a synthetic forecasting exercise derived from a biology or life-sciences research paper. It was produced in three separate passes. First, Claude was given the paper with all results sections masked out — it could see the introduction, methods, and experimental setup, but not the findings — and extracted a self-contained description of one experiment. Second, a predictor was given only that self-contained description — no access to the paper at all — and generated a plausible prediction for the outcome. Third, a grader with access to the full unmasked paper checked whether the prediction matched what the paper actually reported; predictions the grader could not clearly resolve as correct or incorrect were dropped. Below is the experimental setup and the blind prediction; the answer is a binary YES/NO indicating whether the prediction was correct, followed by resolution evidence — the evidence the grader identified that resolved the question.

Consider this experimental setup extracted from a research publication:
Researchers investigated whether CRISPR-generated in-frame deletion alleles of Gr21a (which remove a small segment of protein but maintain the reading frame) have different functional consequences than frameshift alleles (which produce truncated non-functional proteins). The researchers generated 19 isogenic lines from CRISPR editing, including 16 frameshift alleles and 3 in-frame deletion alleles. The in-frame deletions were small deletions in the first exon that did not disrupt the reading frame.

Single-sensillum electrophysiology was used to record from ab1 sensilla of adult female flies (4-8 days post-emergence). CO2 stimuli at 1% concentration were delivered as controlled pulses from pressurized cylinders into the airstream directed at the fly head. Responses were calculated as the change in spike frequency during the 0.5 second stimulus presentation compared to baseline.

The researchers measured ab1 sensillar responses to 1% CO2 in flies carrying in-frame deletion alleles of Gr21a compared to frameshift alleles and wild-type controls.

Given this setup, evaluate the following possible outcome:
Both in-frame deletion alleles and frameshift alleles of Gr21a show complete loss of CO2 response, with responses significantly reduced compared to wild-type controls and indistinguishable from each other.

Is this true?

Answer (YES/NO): NO